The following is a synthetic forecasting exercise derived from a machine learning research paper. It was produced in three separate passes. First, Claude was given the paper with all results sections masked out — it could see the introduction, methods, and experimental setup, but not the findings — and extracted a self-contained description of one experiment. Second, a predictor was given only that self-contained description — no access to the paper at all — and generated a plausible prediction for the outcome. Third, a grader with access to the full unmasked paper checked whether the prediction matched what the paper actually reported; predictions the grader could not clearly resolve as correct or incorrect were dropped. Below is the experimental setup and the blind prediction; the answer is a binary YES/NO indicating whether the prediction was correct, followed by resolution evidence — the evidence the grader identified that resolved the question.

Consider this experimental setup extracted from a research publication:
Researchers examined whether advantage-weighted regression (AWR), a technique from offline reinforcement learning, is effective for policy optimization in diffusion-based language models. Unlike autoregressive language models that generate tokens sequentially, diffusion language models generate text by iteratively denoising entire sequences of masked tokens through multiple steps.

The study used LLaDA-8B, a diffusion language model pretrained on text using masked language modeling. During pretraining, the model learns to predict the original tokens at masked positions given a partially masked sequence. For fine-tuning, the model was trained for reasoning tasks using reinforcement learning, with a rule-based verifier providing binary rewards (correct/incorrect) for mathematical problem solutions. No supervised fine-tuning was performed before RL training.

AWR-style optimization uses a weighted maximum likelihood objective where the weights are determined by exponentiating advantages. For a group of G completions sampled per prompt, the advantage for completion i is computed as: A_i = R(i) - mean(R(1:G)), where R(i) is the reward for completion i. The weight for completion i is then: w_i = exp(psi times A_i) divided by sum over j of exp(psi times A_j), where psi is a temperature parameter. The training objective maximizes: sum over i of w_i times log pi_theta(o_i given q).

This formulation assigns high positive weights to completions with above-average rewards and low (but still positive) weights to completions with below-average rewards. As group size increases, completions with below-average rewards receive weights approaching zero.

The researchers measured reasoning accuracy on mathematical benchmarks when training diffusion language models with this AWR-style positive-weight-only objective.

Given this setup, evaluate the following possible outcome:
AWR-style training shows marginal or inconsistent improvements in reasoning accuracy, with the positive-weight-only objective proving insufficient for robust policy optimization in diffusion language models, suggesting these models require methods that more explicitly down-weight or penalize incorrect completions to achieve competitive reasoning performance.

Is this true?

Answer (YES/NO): NO